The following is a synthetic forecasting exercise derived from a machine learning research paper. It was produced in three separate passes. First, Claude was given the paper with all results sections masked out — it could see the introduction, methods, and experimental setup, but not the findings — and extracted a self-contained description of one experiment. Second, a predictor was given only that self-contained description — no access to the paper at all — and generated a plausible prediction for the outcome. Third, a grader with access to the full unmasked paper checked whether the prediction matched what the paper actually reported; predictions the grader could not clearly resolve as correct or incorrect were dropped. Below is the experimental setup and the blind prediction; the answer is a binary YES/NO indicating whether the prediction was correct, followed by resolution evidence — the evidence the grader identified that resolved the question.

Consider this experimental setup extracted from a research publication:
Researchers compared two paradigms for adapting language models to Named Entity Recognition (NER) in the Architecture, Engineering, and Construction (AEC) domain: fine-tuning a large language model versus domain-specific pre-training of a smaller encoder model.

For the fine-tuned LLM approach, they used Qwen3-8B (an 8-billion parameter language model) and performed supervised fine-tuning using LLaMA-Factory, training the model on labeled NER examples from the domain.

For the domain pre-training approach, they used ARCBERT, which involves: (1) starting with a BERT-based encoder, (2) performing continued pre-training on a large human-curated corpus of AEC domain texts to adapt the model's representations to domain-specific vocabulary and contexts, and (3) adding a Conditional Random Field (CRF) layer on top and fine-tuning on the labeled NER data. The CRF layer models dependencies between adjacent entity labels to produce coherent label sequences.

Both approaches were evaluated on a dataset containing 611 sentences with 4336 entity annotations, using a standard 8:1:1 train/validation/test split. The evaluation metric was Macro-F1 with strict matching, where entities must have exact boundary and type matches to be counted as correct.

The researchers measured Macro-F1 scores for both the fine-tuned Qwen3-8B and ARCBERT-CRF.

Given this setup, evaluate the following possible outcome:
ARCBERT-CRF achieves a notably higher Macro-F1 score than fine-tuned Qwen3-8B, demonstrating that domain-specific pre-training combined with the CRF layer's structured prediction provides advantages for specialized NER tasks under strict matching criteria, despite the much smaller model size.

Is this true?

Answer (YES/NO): NO